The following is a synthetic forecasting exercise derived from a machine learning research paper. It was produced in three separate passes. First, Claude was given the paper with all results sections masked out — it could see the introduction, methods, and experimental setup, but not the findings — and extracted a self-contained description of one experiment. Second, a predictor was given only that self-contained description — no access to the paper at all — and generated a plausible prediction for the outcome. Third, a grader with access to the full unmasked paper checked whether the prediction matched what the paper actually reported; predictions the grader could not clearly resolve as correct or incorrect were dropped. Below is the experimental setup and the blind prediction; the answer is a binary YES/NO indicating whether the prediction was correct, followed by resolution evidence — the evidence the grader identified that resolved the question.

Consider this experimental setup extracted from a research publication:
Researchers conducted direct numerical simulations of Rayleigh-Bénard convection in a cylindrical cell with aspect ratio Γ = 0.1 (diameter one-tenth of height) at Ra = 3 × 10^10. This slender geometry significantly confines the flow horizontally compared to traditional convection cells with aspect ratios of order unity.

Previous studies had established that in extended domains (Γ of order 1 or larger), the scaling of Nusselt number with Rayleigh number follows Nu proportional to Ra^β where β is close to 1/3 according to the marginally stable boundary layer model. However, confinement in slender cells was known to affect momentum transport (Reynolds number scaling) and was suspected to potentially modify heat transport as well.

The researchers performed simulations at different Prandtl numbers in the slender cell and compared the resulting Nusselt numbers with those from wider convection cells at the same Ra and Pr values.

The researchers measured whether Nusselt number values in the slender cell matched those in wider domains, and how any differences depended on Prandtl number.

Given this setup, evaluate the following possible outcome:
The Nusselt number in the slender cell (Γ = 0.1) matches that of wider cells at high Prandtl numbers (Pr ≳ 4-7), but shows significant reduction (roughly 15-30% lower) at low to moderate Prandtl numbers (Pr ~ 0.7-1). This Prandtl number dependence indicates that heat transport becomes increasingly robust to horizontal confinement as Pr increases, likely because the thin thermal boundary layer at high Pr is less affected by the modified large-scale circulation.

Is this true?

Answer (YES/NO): NO